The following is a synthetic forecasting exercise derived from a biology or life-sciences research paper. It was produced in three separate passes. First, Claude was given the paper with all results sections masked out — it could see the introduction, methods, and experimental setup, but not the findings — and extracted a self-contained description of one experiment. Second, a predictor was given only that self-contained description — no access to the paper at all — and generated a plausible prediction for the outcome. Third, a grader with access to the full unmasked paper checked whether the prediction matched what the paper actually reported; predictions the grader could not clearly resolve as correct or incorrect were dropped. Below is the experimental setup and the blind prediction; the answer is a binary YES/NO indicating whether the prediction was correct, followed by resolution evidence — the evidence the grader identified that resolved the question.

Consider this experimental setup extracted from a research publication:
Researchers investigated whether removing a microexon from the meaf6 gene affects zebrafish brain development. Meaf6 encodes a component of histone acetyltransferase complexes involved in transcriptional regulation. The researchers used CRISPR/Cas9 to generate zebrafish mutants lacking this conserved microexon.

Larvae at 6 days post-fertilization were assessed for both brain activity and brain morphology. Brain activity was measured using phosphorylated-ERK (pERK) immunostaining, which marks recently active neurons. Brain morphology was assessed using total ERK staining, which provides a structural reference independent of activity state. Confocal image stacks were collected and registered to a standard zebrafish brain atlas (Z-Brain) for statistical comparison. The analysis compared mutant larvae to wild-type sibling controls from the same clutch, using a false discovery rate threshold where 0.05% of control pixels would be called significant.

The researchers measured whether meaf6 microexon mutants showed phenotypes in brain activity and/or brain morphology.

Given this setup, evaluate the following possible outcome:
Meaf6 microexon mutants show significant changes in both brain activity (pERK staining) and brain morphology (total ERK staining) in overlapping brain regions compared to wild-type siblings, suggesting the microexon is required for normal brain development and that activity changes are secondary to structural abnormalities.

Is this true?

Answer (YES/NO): NO